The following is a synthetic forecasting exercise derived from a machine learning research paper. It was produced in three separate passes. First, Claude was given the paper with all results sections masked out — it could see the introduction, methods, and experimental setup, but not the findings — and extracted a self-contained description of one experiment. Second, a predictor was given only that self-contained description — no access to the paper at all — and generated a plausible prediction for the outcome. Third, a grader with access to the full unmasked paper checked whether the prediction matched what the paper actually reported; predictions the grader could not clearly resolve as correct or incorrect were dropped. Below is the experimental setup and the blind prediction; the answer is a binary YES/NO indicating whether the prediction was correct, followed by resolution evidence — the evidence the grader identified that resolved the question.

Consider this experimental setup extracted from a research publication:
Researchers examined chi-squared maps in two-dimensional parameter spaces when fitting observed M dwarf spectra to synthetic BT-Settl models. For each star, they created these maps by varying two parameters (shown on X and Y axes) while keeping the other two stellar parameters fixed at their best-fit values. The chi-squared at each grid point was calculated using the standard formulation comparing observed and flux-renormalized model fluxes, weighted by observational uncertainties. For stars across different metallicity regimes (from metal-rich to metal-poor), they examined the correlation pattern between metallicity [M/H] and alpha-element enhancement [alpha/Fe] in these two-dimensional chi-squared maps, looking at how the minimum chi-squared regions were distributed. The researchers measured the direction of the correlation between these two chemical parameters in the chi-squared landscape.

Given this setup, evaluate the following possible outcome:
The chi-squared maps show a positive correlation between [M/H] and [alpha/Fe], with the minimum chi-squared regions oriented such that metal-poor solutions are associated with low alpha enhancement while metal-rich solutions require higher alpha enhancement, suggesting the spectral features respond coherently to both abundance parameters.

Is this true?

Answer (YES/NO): NO